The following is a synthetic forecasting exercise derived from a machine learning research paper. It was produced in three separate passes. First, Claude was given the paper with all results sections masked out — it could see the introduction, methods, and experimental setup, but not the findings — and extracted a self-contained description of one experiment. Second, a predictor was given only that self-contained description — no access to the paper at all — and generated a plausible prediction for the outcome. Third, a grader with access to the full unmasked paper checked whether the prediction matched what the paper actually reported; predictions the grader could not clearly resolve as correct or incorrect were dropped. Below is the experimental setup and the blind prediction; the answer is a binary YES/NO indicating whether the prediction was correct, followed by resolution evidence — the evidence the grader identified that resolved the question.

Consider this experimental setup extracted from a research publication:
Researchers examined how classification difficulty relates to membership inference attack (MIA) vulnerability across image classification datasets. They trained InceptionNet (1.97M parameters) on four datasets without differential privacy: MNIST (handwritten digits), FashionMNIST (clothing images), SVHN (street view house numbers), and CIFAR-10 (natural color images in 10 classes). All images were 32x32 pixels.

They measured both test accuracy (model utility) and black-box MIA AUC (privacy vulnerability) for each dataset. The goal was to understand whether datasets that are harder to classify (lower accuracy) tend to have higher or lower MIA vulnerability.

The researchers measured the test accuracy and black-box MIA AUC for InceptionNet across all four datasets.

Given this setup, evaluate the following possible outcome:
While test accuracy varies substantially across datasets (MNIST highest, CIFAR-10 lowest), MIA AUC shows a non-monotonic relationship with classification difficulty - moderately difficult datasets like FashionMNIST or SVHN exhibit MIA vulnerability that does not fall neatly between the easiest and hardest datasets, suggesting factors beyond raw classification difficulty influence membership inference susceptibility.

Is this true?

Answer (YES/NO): NO